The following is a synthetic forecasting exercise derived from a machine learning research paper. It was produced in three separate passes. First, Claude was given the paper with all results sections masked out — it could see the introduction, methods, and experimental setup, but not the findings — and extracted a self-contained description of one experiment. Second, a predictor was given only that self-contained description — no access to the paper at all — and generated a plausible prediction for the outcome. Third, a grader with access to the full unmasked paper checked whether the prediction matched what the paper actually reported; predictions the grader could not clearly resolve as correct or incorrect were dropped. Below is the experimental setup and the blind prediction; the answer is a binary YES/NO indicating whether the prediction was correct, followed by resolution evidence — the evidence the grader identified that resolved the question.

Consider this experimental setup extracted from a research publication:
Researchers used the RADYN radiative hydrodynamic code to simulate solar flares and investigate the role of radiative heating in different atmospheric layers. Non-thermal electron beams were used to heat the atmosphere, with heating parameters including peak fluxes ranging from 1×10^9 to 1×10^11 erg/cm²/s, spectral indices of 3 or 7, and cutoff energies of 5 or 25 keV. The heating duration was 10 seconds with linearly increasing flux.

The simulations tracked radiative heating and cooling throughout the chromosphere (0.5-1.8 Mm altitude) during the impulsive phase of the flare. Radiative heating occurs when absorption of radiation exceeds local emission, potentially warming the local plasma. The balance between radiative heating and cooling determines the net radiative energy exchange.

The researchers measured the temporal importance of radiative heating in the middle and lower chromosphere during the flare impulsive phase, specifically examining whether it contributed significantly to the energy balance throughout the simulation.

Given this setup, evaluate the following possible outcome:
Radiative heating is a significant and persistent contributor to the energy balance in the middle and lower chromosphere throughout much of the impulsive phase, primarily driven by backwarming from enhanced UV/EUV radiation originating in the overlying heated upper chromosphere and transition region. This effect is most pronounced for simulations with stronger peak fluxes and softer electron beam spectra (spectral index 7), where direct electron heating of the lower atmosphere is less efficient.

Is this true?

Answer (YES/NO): NO